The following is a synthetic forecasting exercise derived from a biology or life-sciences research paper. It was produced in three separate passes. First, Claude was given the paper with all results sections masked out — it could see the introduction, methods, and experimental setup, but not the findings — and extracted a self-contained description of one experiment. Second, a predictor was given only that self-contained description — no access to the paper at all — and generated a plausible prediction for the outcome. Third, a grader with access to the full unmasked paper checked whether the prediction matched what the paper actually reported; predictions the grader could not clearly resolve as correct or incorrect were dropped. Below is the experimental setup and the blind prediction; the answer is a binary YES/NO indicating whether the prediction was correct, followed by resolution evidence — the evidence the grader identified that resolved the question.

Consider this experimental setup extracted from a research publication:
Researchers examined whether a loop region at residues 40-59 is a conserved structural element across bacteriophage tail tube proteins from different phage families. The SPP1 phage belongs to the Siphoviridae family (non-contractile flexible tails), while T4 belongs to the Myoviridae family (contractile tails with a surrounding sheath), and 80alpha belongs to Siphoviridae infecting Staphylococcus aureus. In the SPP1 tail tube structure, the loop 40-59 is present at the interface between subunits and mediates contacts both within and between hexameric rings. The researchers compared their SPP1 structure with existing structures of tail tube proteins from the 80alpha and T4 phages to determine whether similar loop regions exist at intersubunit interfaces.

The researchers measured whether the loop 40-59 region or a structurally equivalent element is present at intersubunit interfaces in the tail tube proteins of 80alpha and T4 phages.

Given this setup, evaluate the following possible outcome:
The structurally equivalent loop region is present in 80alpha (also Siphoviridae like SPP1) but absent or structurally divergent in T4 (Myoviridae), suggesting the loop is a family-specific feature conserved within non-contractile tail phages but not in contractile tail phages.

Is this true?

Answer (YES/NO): NO